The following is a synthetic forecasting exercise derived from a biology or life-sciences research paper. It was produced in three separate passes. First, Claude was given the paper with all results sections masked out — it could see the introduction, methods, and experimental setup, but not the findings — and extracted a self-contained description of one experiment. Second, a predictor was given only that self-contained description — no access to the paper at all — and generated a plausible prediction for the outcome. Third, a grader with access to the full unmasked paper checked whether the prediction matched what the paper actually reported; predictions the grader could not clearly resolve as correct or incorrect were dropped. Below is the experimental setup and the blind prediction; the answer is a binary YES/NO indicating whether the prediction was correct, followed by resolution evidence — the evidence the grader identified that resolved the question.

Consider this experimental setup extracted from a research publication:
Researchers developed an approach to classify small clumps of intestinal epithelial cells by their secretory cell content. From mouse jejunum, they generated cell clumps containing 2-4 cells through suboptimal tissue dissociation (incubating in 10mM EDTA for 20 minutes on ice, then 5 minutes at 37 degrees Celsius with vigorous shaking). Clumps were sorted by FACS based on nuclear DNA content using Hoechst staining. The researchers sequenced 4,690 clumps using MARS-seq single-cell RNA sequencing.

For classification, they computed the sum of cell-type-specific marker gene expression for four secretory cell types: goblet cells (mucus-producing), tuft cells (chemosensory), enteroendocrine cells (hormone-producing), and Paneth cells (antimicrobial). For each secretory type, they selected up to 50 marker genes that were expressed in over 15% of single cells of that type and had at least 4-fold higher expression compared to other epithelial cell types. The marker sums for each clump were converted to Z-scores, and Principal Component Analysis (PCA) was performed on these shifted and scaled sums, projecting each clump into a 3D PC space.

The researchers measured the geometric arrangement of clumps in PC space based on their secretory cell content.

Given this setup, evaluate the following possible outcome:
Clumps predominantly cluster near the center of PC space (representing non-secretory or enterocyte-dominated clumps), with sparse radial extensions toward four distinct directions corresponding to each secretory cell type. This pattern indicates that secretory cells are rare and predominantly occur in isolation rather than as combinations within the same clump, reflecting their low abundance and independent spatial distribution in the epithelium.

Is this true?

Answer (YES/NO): YES